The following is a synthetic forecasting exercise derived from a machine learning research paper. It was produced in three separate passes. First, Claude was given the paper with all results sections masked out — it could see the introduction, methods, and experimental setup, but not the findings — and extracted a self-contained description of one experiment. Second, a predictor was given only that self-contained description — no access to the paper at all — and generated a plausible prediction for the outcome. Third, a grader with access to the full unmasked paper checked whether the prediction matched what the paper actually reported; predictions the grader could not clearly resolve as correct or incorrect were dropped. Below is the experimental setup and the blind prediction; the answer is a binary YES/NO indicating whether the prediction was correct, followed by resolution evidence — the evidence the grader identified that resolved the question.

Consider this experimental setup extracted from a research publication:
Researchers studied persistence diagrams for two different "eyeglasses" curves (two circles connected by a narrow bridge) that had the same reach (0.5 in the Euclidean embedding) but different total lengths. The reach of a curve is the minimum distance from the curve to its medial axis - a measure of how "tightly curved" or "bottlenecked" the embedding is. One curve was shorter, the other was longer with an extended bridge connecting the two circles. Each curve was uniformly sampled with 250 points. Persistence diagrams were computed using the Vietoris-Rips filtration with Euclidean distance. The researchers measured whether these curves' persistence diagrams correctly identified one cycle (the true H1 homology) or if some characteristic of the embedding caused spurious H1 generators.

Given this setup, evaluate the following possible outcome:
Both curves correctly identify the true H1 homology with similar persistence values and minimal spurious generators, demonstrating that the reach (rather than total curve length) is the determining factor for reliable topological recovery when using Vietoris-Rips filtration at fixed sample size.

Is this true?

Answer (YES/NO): NO